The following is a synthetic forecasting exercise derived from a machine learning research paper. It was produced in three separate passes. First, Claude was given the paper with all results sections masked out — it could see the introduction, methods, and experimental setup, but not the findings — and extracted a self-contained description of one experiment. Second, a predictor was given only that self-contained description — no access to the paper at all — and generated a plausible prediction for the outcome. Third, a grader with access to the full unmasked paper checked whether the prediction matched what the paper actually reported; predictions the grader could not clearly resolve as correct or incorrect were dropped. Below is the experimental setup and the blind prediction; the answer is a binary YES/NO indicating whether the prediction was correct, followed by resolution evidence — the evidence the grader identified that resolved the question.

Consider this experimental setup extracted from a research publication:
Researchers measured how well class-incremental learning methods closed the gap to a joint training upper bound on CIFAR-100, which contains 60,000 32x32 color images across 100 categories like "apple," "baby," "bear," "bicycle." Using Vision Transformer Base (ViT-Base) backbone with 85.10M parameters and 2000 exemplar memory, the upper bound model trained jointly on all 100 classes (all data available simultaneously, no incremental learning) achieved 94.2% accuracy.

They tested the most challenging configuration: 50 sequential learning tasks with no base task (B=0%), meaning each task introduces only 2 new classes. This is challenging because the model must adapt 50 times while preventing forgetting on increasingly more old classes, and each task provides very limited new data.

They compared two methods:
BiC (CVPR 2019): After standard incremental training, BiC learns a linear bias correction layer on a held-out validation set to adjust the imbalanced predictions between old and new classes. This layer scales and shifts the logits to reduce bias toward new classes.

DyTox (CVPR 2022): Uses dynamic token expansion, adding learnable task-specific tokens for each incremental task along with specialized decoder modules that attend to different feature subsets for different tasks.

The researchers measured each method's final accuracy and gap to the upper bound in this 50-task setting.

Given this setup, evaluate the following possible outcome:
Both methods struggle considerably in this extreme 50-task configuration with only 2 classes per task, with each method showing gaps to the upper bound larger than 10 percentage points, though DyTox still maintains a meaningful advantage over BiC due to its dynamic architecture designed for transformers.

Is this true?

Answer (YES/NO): NO